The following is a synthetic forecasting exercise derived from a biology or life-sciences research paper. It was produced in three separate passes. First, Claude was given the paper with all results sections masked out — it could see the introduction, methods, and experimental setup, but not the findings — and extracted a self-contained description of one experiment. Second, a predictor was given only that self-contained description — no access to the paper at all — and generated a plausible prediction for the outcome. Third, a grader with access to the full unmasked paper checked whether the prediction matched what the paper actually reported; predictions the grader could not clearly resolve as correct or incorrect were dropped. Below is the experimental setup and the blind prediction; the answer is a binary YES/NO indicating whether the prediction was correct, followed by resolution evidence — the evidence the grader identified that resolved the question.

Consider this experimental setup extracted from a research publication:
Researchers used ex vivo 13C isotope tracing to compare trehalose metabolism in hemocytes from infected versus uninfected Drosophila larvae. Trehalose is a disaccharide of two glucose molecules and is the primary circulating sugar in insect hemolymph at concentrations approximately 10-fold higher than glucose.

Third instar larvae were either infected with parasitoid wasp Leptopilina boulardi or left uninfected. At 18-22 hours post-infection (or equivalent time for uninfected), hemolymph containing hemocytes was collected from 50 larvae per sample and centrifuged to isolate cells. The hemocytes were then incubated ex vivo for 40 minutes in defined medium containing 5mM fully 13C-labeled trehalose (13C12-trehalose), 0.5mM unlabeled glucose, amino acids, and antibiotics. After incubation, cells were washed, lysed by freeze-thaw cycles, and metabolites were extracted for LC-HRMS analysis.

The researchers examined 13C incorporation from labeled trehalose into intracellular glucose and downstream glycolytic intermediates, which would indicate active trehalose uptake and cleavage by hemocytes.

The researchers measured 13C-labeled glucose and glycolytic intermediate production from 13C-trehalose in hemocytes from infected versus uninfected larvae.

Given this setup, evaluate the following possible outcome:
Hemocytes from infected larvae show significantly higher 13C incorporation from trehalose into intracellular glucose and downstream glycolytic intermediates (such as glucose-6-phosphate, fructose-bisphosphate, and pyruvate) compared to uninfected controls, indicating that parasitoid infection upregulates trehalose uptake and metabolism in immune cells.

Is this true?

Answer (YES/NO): YES